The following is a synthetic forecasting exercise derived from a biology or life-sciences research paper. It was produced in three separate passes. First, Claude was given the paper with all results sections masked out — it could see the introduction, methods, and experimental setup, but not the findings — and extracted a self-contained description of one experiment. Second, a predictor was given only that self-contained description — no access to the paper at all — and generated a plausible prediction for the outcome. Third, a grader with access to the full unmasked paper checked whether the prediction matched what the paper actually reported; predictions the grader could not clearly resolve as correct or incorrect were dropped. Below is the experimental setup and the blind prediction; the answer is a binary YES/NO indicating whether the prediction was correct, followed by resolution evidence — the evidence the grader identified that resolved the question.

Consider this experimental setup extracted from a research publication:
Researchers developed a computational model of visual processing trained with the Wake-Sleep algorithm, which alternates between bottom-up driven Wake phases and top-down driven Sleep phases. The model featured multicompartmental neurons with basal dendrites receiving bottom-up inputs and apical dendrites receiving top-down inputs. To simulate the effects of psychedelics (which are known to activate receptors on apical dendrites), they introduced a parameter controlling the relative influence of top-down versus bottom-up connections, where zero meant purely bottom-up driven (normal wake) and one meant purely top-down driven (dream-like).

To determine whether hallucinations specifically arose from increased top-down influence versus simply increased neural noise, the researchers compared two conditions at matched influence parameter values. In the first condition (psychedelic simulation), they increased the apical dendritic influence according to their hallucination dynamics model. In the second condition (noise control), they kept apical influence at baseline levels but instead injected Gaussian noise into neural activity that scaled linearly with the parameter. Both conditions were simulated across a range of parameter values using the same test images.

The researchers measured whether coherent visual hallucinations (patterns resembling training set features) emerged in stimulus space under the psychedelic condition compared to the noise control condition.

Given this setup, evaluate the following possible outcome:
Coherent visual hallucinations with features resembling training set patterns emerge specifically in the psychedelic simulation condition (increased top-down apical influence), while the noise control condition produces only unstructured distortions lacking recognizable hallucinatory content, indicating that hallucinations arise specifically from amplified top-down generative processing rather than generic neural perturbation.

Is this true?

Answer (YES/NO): YES